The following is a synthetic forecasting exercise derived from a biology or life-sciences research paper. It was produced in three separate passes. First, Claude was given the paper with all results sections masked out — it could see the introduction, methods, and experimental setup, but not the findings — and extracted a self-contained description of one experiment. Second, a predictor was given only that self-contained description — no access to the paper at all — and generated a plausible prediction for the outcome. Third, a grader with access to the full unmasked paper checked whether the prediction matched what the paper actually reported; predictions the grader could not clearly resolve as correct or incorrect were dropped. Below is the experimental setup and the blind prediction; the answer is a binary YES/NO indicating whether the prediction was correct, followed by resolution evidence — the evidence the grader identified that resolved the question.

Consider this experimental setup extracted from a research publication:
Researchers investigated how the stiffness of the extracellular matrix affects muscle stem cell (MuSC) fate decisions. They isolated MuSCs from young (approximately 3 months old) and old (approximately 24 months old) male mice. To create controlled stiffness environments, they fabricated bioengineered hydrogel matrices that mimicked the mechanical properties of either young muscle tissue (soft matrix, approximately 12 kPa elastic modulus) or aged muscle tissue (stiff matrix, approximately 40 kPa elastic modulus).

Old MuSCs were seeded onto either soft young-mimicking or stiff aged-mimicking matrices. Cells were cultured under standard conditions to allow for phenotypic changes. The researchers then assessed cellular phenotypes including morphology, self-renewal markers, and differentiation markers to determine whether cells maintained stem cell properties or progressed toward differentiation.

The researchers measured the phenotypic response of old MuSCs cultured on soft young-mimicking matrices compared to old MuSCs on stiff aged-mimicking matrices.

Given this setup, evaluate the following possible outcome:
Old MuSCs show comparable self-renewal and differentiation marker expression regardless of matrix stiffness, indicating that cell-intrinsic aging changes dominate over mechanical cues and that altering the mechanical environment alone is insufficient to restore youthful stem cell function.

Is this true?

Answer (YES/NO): NO